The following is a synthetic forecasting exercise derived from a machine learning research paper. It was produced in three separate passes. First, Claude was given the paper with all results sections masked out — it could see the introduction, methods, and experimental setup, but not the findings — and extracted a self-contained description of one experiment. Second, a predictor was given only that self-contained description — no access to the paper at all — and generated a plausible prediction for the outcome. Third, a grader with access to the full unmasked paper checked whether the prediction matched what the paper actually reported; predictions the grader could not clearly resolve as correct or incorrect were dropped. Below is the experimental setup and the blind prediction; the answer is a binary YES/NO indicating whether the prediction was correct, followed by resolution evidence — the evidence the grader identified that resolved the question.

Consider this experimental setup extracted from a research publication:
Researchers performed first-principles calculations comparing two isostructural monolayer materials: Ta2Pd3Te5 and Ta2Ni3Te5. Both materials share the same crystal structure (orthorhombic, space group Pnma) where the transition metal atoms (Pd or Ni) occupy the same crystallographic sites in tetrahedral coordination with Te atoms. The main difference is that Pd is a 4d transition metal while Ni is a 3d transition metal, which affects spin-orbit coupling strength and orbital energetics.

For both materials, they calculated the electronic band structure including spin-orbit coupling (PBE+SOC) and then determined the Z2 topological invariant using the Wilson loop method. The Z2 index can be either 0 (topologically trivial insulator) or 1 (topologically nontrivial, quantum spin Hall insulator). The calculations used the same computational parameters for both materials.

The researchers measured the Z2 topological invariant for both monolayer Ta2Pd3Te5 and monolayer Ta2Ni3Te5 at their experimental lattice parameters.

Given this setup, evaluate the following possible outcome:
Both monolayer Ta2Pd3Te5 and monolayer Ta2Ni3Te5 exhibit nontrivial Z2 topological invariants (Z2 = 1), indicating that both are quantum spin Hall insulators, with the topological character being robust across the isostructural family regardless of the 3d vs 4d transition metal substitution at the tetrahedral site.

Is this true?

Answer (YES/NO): NO